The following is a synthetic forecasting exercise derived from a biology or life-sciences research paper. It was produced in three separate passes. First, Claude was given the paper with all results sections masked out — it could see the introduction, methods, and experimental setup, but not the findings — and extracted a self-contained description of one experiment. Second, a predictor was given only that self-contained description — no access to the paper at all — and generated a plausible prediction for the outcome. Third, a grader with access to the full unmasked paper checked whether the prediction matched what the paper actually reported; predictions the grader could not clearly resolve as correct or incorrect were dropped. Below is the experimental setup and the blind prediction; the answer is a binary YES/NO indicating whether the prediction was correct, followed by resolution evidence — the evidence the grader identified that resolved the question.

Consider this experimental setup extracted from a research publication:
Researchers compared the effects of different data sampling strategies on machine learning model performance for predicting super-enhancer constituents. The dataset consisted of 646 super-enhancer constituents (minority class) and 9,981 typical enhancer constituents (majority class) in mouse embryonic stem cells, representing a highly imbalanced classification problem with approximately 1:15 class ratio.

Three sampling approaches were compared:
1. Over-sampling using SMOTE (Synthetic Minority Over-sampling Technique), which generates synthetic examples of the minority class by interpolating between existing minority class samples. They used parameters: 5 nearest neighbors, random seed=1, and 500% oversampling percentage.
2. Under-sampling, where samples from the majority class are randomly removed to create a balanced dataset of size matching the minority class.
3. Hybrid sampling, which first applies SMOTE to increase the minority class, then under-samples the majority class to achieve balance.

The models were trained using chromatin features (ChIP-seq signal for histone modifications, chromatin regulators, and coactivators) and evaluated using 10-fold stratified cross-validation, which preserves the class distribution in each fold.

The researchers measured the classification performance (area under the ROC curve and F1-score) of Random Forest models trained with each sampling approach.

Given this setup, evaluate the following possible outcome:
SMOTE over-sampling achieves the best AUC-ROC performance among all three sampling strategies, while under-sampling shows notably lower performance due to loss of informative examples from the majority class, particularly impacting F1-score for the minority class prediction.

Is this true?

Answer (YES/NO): NO